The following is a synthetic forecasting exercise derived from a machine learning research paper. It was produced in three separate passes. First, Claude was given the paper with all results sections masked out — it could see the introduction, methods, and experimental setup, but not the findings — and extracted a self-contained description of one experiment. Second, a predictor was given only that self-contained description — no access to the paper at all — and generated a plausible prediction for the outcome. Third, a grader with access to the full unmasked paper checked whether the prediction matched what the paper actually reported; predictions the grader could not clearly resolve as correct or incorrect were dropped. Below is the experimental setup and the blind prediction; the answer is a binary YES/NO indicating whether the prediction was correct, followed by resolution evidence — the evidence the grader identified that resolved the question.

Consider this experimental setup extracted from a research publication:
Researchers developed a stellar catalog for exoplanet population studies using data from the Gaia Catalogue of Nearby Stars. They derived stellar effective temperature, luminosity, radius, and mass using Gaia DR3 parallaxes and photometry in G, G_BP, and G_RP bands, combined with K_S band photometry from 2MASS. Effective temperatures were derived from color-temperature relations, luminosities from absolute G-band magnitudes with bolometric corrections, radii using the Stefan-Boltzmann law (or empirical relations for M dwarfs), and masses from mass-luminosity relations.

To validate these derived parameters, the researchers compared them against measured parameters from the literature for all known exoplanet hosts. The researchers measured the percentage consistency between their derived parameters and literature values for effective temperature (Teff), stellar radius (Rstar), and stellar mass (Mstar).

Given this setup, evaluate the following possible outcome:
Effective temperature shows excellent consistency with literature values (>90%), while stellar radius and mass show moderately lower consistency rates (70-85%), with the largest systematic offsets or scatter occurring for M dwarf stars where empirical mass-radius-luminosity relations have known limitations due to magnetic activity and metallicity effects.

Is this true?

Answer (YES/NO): NO